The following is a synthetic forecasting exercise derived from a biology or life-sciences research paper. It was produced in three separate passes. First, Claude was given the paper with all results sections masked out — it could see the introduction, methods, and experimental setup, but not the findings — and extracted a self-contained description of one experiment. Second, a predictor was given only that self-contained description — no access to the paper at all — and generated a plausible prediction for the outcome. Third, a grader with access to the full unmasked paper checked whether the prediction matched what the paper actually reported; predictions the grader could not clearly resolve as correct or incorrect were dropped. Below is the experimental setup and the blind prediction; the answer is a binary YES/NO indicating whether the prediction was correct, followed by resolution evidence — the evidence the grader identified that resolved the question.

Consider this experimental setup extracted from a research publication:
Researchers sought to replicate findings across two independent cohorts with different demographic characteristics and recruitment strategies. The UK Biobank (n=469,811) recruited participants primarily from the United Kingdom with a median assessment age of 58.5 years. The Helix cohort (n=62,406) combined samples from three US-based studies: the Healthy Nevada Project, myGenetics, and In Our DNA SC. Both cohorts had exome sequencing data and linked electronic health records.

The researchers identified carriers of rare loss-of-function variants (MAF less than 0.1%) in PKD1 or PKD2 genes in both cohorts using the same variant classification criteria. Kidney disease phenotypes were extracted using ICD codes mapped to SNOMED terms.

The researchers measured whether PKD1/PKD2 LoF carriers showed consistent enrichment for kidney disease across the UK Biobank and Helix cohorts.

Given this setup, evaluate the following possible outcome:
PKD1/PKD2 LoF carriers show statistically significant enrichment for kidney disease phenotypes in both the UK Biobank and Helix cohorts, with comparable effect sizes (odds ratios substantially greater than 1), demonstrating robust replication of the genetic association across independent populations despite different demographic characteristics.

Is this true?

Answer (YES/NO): NO